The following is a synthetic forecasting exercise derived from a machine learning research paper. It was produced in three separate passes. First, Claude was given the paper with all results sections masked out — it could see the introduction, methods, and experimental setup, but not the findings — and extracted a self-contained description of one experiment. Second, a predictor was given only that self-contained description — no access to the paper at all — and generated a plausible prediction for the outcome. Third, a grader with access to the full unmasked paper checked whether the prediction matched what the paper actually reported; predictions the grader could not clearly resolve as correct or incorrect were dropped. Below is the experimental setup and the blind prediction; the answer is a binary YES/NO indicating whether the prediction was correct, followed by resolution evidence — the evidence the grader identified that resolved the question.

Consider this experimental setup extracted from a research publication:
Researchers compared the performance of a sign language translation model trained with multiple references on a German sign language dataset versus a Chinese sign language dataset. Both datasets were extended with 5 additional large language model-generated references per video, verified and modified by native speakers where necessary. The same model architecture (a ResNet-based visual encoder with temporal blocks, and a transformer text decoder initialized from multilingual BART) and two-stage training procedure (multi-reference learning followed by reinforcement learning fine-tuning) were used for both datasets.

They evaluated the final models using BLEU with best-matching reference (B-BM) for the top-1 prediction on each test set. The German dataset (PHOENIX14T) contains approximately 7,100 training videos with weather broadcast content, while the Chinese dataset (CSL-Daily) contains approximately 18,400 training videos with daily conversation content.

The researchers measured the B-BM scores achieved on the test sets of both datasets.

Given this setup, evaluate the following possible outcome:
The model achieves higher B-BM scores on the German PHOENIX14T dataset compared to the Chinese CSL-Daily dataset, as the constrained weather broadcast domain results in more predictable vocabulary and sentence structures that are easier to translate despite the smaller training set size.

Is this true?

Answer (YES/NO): YES